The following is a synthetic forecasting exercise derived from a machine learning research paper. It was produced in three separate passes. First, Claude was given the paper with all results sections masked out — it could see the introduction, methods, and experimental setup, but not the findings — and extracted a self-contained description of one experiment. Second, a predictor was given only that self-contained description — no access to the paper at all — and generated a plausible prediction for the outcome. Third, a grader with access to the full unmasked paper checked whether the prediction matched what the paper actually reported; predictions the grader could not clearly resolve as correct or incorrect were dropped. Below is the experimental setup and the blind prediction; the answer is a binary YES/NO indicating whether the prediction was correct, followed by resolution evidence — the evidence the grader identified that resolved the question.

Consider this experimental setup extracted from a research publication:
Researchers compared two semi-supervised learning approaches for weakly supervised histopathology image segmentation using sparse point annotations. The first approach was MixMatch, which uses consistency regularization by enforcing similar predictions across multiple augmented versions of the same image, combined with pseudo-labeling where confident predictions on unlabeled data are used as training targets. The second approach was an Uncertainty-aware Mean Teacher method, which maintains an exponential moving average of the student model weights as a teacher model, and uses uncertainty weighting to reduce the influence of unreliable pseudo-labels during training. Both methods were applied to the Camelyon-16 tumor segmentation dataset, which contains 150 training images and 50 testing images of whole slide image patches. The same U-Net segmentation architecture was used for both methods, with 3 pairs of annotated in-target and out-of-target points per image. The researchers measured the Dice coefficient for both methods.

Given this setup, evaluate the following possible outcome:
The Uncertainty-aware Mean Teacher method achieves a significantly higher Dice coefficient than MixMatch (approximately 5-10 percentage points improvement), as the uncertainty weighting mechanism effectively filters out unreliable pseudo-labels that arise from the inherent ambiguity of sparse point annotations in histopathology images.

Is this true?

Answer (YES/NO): NO